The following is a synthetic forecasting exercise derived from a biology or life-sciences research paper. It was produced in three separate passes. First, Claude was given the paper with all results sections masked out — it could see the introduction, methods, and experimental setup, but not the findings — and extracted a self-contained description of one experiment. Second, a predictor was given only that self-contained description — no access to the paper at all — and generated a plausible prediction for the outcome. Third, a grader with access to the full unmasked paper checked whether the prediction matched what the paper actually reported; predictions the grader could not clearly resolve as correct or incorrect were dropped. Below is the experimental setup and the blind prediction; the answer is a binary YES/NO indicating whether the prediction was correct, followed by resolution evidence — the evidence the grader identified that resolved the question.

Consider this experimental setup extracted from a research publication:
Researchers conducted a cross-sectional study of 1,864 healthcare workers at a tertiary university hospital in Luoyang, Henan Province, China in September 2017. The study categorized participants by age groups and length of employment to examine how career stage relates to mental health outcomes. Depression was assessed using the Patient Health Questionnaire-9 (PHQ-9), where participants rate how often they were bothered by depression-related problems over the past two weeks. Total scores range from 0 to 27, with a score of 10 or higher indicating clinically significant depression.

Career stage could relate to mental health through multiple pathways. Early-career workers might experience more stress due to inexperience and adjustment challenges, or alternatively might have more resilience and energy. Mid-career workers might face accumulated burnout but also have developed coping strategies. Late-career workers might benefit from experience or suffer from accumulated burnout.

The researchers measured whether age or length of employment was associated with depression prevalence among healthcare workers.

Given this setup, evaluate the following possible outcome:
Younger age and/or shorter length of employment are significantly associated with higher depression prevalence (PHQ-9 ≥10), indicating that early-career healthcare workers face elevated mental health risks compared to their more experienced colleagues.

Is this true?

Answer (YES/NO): YES